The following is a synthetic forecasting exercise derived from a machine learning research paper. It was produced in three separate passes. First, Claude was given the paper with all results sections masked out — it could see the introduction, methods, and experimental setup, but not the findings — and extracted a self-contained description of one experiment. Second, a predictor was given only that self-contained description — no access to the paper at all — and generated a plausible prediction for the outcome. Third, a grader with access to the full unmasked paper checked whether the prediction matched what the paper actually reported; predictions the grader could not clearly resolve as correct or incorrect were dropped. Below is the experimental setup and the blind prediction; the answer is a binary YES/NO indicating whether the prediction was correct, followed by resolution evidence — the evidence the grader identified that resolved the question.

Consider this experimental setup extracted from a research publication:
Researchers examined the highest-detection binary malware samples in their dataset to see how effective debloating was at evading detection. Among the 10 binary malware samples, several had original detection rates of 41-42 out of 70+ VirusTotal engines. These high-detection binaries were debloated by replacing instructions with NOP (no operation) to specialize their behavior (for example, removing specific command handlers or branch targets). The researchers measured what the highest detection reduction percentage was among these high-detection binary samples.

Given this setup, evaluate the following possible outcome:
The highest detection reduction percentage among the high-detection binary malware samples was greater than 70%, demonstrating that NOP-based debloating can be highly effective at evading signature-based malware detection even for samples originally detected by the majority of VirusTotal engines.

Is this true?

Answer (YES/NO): NO